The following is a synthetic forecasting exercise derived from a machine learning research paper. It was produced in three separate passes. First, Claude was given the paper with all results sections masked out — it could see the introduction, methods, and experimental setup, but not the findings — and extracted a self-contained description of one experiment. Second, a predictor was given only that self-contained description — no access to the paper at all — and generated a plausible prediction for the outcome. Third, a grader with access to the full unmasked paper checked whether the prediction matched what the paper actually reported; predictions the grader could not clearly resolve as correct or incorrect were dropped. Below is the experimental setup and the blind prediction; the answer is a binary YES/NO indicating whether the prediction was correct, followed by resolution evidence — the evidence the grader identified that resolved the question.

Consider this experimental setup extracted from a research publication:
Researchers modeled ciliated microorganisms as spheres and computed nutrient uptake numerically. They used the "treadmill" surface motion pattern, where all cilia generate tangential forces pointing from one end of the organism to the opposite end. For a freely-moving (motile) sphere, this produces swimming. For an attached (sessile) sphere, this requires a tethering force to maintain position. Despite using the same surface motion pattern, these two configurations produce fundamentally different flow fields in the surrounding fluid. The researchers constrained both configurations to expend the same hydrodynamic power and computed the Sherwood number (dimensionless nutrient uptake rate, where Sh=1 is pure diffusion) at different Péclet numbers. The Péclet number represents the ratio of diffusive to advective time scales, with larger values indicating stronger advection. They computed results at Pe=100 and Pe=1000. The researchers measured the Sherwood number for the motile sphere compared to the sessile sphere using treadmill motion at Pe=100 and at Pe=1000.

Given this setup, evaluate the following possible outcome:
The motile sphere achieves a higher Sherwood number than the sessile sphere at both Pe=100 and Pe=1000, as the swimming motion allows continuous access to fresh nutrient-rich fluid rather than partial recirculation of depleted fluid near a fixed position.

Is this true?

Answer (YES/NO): YES